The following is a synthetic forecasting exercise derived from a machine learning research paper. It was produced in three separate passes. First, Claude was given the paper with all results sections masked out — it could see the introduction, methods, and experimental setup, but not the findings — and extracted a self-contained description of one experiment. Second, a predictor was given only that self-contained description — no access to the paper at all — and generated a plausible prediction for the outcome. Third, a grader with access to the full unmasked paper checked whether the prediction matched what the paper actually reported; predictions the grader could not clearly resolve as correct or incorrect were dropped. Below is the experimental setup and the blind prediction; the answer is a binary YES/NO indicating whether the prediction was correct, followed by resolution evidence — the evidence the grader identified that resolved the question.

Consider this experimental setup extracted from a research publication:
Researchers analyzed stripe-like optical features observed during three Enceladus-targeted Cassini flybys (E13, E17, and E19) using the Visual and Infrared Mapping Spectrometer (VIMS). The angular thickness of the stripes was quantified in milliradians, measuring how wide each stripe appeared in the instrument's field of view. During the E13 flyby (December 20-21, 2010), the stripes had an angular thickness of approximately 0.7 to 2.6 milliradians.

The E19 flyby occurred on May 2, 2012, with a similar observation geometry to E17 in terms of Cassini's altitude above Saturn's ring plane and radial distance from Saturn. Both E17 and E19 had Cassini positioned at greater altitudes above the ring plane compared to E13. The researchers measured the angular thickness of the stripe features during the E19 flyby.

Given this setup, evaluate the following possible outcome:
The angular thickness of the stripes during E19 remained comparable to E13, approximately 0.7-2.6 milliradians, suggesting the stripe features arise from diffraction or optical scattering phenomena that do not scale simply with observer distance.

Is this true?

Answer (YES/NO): NO